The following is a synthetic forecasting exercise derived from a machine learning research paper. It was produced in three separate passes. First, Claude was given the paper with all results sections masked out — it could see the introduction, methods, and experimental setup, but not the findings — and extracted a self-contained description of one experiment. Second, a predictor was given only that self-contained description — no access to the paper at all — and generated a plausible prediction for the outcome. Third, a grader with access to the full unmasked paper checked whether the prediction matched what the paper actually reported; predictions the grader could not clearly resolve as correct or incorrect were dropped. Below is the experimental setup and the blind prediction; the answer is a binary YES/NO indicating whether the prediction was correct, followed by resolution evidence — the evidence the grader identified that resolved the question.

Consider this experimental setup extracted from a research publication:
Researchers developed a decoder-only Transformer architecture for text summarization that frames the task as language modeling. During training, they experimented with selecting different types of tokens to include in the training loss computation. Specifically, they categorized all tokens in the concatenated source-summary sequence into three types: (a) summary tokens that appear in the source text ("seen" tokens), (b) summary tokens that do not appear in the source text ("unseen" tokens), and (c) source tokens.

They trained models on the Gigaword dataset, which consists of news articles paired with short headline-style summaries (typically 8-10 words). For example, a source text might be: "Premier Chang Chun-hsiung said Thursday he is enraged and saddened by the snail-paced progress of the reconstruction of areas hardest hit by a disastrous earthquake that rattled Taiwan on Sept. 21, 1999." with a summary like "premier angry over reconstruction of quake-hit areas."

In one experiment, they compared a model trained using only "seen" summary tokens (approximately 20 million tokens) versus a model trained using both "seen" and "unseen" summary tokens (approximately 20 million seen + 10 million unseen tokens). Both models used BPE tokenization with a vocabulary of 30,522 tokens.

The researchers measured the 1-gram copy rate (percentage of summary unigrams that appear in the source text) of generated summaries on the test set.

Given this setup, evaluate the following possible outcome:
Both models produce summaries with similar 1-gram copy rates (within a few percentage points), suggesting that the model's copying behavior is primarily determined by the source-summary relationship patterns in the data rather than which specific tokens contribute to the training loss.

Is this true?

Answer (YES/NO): NO